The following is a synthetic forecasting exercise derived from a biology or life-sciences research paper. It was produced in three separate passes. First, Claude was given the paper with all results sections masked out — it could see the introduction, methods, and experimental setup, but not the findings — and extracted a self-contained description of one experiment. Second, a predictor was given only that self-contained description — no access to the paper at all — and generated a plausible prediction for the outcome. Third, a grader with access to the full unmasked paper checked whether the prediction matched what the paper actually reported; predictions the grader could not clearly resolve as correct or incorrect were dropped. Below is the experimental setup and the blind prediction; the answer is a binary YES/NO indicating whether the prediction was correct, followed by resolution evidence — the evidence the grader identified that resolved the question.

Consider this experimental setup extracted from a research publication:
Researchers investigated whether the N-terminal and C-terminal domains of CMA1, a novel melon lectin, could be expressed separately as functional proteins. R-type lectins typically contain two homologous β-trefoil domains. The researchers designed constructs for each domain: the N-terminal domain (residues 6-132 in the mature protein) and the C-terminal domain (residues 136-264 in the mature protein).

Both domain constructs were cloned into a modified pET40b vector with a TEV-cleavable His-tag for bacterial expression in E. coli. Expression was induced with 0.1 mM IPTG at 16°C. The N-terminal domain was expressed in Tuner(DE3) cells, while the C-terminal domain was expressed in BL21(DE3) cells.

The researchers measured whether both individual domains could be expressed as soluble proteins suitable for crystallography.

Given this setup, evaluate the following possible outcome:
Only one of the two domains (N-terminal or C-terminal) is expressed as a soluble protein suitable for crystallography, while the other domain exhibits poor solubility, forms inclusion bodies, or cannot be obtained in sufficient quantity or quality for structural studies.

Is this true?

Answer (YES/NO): YES